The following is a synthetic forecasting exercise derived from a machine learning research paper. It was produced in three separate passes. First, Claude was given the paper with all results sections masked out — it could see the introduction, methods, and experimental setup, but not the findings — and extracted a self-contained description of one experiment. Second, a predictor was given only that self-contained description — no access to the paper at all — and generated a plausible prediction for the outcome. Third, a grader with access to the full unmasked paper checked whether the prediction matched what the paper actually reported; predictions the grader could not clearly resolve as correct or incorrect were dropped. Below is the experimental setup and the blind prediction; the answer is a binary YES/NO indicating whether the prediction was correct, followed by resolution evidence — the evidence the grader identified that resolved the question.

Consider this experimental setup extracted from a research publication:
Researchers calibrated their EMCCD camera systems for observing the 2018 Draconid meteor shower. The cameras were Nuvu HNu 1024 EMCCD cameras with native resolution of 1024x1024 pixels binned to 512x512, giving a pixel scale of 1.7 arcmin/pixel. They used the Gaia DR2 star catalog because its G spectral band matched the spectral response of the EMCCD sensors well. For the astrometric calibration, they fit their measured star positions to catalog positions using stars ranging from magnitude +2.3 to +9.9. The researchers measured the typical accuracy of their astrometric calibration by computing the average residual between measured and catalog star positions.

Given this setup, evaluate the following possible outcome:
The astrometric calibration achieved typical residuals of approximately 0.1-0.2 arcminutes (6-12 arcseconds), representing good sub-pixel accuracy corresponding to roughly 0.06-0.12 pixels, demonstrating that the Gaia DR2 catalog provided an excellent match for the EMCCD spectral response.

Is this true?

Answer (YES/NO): YES